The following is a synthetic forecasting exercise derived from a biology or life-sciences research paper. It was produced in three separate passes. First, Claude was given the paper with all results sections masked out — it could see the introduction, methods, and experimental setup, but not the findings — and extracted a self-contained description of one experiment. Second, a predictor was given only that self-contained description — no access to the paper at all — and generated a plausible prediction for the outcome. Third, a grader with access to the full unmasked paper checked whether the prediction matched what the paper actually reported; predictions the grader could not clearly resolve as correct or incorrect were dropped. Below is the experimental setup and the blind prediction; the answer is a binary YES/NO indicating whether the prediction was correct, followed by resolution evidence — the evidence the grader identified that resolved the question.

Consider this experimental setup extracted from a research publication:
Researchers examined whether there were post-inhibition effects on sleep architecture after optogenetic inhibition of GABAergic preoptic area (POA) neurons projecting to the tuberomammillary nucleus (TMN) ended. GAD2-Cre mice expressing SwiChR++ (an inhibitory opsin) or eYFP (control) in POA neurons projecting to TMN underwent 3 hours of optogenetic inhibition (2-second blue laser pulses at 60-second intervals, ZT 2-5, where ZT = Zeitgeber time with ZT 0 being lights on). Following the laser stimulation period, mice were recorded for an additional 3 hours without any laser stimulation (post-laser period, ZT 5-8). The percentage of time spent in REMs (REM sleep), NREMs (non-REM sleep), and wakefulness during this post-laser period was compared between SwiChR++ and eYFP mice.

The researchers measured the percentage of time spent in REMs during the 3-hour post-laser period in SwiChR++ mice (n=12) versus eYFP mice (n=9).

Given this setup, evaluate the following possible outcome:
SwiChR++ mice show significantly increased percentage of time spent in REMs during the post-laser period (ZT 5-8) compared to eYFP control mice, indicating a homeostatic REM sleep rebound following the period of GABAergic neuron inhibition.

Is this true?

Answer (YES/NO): NO